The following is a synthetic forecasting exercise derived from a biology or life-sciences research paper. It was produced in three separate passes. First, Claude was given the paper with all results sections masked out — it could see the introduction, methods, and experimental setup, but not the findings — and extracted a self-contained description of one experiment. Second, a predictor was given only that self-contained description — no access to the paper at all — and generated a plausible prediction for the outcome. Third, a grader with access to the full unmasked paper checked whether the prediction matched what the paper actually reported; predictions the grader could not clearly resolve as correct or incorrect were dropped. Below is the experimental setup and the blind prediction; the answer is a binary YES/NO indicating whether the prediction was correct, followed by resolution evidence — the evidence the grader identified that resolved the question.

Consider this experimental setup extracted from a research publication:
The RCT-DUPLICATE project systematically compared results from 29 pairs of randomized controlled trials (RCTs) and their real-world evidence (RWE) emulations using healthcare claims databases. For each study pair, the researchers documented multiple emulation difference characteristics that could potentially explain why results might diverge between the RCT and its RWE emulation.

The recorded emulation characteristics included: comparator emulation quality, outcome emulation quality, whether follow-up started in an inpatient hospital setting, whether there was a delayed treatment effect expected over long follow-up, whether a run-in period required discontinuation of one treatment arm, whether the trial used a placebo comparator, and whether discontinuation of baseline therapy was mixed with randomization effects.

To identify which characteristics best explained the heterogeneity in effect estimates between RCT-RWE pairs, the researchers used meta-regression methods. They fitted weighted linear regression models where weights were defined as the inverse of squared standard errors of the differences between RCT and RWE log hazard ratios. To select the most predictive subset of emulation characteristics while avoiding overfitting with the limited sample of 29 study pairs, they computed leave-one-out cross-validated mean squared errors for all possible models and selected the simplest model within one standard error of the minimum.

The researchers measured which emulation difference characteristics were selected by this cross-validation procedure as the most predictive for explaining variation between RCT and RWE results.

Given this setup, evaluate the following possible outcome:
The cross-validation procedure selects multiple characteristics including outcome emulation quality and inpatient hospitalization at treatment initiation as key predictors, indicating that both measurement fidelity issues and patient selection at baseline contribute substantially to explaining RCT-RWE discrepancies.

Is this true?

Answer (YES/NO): NO